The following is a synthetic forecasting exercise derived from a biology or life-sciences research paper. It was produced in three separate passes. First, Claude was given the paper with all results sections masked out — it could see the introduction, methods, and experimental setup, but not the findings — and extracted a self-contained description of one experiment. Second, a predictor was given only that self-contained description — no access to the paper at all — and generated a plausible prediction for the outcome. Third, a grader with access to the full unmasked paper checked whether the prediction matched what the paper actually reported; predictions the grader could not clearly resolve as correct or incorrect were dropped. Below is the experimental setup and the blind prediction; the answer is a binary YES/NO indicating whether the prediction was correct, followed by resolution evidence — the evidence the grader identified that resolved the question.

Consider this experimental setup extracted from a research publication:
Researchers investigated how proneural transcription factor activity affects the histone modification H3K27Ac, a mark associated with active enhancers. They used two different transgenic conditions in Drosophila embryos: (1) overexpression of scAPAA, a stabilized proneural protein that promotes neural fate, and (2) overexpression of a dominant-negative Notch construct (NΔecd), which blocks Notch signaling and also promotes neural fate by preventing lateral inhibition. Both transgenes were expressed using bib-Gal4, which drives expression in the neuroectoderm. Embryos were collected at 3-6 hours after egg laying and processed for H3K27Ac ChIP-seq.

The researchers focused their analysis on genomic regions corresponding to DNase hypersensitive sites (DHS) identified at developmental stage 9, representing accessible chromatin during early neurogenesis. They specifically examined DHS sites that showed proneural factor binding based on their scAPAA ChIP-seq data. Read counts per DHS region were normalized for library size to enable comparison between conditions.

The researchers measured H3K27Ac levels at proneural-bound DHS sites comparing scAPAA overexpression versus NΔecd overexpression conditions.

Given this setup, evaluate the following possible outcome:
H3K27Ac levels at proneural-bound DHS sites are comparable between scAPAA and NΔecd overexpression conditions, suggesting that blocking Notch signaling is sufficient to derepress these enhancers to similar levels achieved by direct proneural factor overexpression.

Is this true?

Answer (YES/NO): NO